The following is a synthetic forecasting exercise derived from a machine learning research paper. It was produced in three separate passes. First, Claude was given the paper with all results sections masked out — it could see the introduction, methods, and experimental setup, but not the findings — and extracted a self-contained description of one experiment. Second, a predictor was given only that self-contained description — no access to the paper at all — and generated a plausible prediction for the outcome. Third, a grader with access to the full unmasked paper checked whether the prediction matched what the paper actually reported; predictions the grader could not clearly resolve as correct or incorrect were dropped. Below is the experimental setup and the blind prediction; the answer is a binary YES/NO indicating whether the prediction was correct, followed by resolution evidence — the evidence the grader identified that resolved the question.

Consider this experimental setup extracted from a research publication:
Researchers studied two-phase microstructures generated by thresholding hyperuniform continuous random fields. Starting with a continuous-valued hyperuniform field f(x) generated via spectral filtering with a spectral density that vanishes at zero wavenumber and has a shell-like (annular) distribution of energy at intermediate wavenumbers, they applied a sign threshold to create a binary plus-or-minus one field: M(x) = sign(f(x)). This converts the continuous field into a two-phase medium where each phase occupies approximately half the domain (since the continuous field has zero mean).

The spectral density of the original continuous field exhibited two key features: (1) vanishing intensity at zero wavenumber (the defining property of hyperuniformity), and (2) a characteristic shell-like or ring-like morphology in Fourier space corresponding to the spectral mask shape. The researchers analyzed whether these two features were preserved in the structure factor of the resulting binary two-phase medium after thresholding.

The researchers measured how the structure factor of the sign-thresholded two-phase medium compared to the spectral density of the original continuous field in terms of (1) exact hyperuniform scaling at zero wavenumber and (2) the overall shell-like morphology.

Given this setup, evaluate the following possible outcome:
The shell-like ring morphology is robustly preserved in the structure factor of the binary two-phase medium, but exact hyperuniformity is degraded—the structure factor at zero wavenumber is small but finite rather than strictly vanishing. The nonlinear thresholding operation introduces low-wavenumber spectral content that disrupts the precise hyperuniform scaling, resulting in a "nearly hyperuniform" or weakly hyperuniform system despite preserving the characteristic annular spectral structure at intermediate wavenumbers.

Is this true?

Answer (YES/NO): YES